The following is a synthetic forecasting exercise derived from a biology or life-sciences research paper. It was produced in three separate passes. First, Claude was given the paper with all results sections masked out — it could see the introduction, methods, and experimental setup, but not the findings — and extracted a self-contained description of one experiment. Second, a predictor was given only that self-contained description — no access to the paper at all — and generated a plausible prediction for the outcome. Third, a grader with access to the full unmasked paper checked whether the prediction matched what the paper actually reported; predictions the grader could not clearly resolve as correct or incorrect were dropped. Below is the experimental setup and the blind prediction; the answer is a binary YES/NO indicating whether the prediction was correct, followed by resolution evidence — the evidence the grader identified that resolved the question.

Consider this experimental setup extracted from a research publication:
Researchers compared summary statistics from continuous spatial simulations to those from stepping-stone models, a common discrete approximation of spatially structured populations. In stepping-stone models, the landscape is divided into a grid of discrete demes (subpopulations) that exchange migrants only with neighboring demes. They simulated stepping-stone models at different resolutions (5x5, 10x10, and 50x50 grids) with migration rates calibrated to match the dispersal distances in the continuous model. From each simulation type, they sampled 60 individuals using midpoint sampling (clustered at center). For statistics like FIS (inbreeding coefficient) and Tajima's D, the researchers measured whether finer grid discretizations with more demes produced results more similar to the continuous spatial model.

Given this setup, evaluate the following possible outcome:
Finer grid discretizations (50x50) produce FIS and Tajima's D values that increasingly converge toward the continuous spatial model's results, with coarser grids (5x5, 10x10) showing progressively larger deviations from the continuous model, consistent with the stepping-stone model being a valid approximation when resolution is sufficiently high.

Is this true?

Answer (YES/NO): NO